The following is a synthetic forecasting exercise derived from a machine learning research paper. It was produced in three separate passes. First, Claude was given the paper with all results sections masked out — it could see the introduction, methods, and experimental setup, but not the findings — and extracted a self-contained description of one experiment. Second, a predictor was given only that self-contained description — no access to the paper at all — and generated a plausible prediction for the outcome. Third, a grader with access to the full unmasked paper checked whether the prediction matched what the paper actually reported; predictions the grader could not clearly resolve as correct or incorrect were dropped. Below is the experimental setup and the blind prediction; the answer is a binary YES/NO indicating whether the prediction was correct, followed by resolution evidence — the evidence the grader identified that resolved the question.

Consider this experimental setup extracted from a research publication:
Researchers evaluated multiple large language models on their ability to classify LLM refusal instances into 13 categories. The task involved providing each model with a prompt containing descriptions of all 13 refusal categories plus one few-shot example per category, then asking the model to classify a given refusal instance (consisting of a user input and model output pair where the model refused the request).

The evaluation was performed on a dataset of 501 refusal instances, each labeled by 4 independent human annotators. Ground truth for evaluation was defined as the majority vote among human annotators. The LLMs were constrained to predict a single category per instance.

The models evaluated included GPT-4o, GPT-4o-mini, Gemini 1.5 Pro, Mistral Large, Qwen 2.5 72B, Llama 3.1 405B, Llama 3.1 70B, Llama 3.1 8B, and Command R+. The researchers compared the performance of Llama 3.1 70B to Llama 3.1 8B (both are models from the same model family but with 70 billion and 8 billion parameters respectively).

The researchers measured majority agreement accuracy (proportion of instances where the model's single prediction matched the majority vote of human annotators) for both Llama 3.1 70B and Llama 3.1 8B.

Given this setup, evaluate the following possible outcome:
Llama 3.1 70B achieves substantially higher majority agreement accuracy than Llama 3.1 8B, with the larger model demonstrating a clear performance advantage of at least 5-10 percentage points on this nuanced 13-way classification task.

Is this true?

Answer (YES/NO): NO